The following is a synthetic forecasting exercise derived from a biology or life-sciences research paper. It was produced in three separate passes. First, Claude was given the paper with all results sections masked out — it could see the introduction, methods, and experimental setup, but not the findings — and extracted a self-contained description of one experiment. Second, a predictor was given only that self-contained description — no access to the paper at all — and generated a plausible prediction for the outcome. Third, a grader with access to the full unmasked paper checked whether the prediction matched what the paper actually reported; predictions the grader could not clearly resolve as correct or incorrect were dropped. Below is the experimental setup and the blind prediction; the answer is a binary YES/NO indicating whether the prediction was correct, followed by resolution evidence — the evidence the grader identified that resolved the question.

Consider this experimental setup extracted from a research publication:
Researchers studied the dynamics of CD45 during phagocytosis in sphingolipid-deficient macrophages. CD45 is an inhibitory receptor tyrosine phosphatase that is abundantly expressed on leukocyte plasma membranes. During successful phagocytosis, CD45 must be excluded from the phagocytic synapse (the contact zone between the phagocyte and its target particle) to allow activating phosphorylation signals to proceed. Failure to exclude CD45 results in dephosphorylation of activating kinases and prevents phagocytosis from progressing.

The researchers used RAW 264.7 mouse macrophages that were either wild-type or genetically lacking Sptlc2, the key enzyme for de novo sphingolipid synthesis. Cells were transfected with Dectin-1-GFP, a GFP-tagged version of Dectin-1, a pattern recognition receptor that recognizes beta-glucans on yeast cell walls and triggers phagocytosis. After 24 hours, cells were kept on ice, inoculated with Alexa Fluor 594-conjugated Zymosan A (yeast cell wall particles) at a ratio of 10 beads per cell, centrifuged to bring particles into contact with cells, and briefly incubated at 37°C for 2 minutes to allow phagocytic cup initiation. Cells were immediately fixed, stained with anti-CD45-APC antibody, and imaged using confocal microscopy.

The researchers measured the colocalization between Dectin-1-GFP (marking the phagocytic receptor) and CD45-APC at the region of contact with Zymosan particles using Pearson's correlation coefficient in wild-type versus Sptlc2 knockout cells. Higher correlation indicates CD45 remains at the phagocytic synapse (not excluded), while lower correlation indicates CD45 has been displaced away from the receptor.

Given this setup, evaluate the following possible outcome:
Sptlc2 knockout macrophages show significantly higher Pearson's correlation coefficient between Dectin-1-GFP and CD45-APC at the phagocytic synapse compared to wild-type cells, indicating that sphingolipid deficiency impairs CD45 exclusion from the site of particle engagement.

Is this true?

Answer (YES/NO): YES